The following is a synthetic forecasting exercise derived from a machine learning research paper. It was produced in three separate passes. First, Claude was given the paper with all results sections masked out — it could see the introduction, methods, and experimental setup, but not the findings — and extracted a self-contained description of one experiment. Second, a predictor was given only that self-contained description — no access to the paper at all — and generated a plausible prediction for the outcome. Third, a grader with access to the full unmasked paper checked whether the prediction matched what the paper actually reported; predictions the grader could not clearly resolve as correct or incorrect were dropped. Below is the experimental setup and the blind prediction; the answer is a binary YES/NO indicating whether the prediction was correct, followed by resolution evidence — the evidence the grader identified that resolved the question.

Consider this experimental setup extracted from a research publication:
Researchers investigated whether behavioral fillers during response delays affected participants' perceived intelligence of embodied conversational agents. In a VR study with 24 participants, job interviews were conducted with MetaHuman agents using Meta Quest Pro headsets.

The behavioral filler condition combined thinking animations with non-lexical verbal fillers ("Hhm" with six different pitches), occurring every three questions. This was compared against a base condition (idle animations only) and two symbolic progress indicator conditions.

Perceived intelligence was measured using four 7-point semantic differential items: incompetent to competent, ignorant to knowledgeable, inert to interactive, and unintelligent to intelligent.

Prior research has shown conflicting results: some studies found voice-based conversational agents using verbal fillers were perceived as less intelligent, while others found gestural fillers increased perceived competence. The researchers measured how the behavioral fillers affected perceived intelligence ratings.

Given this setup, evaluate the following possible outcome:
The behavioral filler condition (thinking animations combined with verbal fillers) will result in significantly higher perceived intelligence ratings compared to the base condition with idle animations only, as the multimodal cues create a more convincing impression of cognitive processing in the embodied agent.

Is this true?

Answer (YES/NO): NO